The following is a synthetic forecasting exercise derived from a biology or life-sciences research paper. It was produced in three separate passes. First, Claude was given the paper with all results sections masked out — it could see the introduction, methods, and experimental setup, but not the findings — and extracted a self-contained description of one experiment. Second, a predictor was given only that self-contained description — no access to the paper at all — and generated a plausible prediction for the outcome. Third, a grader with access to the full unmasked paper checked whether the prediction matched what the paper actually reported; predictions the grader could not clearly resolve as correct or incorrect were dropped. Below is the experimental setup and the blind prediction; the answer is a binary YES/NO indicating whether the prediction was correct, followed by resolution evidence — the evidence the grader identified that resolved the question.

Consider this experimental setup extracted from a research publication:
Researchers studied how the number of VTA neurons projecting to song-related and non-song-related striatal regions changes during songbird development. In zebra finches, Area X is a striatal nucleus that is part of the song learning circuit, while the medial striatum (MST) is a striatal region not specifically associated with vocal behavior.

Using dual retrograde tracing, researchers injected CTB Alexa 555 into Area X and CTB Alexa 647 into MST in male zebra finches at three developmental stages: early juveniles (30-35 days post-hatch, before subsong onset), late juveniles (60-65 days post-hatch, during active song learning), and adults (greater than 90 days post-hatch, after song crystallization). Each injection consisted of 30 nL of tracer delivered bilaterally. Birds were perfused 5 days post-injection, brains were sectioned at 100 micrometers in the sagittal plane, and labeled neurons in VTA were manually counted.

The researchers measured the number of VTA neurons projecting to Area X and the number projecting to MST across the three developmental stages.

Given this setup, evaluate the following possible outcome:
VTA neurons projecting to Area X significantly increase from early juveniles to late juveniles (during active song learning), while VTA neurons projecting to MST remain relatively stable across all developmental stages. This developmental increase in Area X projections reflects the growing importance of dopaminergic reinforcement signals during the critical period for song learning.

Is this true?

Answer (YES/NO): NO